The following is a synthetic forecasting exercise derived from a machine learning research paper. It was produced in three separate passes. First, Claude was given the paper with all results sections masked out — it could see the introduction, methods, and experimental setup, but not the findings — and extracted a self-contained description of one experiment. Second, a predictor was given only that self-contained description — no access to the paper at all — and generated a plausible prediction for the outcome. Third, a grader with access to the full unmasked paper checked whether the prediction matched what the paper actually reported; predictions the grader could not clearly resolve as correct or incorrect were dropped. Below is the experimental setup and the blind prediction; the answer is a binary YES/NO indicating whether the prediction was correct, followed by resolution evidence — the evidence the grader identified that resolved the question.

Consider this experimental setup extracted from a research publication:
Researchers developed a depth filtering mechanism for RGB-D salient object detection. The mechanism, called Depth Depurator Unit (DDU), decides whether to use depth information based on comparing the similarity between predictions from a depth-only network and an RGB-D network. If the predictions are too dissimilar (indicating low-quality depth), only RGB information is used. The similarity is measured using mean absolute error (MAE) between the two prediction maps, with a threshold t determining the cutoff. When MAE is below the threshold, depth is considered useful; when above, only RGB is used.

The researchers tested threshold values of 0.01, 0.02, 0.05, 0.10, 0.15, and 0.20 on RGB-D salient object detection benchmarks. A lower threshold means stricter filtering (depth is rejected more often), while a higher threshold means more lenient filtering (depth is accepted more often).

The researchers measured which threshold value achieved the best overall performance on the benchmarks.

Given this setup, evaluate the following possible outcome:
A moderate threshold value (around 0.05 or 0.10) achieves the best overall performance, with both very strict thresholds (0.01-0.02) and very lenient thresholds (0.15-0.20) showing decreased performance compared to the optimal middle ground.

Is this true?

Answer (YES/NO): NO